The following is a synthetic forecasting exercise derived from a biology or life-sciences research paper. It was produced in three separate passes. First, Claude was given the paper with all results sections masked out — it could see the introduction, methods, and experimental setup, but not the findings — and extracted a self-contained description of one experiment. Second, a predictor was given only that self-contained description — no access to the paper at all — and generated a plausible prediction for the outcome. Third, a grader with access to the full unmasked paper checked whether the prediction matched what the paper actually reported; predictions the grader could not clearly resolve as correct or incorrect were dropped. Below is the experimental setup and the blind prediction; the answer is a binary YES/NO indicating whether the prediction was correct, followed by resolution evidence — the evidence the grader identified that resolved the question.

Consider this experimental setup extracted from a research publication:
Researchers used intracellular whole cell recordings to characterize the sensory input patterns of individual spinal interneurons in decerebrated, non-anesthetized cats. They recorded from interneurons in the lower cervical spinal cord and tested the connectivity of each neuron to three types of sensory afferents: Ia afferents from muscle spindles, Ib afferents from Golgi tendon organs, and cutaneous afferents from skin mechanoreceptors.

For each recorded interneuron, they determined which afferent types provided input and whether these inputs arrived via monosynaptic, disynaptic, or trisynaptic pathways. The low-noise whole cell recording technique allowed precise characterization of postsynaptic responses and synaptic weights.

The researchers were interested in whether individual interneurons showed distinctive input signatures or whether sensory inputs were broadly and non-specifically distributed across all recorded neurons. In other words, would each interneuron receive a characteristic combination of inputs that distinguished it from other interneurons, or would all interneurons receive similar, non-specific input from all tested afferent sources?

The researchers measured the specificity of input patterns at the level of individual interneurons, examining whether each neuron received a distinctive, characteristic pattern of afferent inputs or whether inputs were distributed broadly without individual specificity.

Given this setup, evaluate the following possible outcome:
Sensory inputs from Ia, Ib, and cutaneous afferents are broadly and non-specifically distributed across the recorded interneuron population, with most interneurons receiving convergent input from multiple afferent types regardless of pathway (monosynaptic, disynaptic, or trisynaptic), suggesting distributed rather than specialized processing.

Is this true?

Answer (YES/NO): NO